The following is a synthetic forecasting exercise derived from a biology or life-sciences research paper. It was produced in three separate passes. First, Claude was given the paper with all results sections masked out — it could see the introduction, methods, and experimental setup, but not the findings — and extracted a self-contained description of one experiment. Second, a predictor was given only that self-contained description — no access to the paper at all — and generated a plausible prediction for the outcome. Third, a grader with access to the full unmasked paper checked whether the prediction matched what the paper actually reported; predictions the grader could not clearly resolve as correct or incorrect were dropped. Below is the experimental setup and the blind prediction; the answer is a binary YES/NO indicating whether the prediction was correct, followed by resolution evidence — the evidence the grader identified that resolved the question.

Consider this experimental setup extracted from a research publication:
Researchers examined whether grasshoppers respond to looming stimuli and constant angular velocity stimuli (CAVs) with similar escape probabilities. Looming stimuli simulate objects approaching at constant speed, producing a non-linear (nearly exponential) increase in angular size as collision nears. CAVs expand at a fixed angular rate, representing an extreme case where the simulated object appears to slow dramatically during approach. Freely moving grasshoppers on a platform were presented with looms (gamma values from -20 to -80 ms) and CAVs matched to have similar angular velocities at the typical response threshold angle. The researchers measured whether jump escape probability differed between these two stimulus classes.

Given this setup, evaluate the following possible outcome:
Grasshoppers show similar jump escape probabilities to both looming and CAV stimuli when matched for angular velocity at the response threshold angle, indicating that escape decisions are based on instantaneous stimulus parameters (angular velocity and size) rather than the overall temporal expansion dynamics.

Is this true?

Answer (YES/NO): YES